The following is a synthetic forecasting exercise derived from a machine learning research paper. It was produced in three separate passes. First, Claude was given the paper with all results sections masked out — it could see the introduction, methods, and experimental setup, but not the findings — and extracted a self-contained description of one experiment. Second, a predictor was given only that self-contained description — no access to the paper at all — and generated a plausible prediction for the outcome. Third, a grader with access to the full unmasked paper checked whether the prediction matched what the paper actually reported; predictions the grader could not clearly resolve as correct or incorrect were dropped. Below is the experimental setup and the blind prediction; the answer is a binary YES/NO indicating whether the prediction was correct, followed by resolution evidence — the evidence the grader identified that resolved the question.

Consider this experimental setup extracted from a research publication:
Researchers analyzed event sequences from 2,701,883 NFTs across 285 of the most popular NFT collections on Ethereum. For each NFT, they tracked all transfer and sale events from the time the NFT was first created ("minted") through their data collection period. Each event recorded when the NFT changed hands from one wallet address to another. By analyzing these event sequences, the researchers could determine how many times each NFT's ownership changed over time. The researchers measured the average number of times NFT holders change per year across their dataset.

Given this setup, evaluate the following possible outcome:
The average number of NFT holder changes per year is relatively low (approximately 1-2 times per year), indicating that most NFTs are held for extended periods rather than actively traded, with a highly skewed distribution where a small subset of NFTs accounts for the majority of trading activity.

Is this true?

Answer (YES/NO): NO